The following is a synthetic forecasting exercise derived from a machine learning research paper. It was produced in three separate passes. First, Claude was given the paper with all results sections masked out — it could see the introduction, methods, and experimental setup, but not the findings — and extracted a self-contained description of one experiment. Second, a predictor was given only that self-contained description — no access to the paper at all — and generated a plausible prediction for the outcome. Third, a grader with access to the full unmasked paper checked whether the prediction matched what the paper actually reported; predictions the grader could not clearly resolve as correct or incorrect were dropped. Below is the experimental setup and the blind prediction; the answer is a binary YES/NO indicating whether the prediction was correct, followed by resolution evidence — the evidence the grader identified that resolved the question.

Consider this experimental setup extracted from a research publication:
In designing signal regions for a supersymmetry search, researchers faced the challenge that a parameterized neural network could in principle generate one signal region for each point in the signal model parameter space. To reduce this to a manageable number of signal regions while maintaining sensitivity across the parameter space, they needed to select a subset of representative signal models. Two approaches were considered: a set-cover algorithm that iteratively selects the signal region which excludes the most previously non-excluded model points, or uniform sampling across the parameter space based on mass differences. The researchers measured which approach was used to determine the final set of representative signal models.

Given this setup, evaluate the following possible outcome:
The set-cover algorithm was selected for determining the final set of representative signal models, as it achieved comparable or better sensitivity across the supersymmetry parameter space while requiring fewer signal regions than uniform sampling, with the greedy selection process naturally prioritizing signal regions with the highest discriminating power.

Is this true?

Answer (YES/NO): NO